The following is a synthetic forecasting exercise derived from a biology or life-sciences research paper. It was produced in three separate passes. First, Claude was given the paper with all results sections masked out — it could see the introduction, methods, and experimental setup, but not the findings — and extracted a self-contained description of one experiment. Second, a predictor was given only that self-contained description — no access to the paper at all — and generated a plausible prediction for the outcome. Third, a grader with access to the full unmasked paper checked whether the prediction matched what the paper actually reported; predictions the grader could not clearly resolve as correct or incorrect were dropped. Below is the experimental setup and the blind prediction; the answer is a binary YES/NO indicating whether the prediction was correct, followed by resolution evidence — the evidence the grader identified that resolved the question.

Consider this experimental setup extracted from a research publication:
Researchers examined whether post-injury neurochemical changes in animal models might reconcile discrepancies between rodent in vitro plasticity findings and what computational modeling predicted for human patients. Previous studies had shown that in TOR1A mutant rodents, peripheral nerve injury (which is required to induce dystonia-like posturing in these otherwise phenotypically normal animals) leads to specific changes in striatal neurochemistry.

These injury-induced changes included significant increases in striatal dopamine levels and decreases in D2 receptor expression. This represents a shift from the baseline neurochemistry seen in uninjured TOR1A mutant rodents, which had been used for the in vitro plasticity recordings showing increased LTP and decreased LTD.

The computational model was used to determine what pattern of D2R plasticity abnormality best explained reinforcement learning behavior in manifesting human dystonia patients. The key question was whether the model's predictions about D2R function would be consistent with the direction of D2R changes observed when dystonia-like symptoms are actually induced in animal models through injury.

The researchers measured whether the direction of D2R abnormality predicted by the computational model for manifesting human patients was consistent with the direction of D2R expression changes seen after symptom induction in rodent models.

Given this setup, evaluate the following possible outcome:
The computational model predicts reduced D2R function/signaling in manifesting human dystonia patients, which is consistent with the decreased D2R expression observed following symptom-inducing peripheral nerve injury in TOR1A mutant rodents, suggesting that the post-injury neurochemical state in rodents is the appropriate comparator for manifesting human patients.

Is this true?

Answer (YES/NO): YES